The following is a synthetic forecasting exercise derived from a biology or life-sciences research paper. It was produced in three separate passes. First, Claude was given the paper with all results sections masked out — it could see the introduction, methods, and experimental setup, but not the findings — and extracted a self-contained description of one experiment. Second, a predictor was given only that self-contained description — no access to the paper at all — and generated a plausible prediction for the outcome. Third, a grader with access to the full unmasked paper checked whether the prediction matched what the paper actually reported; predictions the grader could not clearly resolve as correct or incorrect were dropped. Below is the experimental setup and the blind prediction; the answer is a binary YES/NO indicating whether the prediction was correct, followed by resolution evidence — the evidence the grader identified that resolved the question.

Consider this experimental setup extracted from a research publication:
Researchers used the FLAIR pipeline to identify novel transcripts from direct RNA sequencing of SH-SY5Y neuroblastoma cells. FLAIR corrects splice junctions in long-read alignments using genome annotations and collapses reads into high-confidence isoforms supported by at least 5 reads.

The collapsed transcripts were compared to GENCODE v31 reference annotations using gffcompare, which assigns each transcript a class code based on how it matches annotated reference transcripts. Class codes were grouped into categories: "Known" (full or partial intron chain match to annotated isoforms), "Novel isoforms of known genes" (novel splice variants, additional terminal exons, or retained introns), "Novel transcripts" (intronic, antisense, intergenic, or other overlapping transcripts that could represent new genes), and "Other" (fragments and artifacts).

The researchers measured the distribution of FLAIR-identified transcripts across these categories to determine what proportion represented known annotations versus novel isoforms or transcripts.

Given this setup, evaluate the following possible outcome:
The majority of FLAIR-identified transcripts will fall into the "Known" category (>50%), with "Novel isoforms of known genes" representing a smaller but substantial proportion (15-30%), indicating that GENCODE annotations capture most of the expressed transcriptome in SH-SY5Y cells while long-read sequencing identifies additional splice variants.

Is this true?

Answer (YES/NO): NO